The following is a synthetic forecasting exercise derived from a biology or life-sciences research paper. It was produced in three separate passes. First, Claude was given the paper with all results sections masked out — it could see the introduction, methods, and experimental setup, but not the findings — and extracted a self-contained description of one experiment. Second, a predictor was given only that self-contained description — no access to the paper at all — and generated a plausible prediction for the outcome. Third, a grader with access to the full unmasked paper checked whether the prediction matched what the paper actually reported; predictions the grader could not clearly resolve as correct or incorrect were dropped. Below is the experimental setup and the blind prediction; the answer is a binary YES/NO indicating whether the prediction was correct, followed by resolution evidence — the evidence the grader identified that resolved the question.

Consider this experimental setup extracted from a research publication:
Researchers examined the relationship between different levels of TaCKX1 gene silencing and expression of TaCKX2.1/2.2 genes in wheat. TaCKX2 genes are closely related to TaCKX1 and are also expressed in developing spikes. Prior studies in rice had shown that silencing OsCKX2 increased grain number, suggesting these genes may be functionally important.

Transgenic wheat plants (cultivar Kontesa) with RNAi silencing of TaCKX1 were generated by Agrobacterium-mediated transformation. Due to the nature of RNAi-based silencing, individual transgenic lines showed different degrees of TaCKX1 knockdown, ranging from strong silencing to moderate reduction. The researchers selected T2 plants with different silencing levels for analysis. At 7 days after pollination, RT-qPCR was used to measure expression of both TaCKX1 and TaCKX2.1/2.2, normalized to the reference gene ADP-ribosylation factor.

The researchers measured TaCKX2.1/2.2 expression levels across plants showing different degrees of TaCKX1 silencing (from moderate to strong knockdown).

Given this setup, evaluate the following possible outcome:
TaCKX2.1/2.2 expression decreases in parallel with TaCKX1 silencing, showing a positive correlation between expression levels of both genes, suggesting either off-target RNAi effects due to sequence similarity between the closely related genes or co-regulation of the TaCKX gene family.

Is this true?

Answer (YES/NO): NO